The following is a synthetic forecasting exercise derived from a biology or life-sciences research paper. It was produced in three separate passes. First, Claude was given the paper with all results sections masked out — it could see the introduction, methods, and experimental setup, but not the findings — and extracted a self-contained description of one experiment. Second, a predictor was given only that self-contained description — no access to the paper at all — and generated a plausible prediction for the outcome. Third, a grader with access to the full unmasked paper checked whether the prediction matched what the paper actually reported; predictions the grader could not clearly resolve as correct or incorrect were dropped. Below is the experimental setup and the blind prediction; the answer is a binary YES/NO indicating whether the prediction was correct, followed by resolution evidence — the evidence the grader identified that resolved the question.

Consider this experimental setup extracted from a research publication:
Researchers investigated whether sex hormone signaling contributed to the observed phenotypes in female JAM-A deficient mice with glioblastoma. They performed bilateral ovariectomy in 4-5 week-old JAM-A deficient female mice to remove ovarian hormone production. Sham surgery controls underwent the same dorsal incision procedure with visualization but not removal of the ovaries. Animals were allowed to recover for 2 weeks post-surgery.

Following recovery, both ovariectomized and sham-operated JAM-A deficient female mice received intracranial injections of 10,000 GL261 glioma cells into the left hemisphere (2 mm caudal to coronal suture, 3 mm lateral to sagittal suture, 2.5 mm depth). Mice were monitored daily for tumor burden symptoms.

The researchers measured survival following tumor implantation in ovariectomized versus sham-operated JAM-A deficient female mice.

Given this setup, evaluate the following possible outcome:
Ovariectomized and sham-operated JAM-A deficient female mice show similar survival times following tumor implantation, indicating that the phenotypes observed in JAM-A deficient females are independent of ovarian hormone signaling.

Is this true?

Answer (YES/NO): NO